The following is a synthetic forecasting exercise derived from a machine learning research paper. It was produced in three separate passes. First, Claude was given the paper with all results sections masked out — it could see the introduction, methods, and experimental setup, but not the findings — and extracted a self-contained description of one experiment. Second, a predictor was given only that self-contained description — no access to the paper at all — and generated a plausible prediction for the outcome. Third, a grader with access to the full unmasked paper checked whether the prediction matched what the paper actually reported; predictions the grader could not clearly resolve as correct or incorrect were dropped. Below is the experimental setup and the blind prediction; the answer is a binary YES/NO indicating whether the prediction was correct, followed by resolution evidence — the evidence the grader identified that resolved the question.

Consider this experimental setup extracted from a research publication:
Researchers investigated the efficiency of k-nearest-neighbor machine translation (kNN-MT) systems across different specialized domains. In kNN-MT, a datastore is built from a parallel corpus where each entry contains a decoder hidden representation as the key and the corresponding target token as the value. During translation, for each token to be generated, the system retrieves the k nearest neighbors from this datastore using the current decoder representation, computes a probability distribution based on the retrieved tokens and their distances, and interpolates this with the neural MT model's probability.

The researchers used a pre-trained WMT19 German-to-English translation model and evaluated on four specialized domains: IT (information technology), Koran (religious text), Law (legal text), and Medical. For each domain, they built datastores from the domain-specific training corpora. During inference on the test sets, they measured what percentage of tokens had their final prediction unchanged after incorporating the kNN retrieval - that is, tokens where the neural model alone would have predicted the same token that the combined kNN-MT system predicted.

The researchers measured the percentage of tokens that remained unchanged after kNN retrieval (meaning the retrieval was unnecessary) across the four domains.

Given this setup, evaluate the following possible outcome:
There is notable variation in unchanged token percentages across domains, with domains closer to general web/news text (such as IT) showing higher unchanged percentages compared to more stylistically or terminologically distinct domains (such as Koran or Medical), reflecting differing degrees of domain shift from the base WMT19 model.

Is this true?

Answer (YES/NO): NO